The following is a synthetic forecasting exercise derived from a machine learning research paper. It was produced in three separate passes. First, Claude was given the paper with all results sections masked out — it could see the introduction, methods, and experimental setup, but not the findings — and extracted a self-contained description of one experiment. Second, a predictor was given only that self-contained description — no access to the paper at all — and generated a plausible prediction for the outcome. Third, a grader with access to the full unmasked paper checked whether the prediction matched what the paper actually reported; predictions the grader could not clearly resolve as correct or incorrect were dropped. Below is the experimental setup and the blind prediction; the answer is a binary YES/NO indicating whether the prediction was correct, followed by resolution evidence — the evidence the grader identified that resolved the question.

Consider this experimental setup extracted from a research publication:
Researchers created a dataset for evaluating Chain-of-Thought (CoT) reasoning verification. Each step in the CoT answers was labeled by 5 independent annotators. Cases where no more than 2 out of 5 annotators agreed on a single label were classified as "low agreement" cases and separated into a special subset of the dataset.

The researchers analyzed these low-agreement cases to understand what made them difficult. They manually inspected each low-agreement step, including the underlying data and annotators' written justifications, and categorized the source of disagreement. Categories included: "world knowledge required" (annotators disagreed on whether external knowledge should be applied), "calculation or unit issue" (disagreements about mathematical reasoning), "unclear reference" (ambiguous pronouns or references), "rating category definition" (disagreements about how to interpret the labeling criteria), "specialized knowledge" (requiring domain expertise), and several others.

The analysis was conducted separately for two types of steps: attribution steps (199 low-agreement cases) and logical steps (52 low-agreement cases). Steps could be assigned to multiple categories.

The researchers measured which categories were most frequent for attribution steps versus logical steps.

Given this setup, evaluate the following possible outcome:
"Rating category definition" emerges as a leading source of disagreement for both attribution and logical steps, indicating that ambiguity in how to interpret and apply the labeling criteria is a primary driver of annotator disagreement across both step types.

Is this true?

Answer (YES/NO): NO